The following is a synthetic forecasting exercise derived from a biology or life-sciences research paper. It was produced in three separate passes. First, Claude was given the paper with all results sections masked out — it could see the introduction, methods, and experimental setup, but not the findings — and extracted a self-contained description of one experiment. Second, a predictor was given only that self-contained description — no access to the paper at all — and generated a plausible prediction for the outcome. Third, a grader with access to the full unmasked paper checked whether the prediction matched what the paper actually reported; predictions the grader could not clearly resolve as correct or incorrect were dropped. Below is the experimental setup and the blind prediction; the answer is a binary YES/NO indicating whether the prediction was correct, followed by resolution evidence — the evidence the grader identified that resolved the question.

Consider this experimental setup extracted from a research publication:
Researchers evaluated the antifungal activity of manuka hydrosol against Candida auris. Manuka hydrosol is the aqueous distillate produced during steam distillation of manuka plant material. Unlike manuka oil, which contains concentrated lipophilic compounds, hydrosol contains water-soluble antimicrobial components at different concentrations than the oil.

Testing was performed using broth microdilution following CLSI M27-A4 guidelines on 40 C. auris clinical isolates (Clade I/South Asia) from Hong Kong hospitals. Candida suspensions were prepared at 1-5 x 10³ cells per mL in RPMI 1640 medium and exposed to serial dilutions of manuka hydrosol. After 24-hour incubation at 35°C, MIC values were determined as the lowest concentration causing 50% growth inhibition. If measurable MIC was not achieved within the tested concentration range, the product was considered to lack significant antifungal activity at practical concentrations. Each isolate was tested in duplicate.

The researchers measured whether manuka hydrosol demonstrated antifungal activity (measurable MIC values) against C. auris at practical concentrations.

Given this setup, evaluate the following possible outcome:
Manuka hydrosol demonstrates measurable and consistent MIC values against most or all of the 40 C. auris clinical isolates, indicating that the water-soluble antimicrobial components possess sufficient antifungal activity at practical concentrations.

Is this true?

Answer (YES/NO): NO